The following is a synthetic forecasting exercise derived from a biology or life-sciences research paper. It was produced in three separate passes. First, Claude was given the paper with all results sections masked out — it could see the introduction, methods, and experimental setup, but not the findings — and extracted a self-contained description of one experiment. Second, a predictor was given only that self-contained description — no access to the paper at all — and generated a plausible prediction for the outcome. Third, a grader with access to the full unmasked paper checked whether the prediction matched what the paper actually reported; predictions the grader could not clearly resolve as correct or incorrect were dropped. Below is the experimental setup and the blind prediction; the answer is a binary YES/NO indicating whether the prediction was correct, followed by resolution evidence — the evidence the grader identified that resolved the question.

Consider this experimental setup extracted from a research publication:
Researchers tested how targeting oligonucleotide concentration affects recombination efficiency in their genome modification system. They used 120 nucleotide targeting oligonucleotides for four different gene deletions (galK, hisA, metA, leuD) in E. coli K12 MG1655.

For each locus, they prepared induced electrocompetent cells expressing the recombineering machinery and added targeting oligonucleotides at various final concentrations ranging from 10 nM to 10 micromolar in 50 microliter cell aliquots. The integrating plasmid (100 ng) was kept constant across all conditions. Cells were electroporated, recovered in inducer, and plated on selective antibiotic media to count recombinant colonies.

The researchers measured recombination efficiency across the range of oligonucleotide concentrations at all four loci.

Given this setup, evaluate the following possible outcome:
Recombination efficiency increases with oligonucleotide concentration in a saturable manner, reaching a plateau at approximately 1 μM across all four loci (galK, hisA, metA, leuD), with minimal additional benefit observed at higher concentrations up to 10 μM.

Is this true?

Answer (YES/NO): NO